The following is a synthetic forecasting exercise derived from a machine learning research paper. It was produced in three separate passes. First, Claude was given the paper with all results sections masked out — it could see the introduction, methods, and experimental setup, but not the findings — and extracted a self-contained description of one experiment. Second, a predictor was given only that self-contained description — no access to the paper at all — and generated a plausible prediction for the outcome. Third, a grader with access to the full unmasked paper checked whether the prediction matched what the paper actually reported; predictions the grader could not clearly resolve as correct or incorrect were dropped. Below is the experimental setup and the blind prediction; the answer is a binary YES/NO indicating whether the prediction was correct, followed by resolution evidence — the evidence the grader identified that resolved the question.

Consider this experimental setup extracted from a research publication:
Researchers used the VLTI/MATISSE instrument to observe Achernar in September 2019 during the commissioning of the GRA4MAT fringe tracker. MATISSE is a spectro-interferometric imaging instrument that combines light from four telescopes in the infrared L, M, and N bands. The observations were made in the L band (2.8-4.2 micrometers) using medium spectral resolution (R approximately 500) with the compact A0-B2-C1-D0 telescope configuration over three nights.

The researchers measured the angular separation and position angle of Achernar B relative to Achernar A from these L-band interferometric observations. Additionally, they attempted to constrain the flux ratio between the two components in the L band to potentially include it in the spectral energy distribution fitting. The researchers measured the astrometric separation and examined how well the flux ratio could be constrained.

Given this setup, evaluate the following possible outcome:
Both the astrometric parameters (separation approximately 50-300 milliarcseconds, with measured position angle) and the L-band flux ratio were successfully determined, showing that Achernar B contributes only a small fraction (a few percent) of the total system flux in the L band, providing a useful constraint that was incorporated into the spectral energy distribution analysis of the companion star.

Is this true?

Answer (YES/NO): NO